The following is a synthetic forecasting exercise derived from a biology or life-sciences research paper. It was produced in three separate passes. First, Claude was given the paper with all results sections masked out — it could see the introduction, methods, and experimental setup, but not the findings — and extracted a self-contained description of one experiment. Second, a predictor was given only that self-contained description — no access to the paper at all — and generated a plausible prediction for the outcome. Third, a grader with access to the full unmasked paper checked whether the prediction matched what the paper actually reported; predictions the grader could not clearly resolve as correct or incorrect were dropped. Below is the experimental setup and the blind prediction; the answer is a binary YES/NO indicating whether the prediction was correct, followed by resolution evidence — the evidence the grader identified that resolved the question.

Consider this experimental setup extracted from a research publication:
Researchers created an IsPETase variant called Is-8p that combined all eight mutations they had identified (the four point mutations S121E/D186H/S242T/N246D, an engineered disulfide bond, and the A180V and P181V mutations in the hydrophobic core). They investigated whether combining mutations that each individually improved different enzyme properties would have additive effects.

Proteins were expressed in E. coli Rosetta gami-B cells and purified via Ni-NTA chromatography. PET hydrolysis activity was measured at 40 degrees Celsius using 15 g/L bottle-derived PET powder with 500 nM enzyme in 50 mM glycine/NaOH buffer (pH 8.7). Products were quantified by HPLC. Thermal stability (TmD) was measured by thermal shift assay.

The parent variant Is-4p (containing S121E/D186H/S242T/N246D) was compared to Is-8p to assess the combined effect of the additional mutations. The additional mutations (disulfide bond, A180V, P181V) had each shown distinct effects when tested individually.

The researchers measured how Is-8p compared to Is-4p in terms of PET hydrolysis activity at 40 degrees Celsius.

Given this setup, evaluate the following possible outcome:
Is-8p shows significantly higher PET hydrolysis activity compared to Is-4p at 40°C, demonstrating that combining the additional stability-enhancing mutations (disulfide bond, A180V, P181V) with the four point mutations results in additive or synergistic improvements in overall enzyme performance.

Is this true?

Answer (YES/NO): YES